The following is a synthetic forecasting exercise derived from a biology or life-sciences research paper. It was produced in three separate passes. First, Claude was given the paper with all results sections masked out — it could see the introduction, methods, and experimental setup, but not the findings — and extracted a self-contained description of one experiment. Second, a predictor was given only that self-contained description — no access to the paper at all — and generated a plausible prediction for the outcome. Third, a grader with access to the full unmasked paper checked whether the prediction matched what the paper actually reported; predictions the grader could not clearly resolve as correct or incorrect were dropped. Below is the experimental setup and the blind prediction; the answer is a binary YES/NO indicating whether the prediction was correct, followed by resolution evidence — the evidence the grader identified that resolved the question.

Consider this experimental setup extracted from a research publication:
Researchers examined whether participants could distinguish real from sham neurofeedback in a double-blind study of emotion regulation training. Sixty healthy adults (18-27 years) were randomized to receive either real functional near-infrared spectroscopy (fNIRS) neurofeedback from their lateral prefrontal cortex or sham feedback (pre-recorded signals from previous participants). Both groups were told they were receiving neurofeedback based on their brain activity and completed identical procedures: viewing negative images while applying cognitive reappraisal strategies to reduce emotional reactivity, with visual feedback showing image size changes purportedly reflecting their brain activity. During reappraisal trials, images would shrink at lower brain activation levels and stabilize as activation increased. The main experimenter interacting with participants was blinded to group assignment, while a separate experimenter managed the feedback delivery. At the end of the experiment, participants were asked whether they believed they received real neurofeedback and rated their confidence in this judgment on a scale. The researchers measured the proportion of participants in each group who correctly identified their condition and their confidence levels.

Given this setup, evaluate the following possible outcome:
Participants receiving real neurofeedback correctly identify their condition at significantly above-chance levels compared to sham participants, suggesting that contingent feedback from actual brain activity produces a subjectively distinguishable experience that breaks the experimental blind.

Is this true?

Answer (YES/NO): NO